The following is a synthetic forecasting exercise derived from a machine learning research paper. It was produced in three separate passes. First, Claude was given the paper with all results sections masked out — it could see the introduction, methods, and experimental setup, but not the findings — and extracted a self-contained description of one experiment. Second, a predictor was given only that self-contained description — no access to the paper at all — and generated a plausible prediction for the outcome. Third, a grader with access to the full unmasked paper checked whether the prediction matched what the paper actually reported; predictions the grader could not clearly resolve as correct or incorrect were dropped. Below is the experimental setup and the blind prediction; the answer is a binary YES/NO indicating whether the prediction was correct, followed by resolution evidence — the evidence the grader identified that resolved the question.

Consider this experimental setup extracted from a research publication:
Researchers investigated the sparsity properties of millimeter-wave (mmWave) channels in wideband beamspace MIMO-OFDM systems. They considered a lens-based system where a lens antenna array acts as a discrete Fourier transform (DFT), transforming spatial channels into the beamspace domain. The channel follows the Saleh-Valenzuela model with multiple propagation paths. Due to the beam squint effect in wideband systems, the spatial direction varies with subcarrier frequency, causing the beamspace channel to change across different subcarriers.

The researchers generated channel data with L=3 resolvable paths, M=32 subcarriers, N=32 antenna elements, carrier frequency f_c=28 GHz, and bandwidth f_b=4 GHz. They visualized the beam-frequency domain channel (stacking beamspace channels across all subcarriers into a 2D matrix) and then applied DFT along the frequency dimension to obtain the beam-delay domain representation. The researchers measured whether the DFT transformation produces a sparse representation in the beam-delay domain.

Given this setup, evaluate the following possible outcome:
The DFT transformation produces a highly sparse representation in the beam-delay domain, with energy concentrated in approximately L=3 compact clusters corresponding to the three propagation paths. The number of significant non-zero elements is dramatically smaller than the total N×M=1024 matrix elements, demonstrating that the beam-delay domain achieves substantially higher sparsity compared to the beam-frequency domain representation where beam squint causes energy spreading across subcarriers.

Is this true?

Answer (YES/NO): NO